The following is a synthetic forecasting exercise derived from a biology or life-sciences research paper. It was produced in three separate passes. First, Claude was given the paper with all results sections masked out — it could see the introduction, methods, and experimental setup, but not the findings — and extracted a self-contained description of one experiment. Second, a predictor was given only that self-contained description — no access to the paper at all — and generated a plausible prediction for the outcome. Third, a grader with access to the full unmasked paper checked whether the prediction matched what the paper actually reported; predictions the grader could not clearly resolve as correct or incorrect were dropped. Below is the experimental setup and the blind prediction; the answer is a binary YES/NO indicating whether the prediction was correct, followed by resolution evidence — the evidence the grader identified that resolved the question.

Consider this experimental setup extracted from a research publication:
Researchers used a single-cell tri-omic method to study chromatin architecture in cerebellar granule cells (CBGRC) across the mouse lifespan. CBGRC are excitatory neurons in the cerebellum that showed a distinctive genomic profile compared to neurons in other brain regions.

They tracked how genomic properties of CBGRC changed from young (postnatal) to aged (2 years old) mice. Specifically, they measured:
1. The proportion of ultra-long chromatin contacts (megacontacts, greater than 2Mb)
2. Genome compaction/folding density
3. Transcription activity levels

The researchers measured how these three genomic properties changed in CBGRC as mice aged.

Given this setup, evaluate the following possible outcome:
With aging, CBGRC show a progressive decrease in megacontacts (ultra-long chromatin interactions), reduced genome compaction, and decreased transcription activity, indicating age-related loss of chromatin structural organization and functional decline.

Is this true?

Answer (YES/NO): NO